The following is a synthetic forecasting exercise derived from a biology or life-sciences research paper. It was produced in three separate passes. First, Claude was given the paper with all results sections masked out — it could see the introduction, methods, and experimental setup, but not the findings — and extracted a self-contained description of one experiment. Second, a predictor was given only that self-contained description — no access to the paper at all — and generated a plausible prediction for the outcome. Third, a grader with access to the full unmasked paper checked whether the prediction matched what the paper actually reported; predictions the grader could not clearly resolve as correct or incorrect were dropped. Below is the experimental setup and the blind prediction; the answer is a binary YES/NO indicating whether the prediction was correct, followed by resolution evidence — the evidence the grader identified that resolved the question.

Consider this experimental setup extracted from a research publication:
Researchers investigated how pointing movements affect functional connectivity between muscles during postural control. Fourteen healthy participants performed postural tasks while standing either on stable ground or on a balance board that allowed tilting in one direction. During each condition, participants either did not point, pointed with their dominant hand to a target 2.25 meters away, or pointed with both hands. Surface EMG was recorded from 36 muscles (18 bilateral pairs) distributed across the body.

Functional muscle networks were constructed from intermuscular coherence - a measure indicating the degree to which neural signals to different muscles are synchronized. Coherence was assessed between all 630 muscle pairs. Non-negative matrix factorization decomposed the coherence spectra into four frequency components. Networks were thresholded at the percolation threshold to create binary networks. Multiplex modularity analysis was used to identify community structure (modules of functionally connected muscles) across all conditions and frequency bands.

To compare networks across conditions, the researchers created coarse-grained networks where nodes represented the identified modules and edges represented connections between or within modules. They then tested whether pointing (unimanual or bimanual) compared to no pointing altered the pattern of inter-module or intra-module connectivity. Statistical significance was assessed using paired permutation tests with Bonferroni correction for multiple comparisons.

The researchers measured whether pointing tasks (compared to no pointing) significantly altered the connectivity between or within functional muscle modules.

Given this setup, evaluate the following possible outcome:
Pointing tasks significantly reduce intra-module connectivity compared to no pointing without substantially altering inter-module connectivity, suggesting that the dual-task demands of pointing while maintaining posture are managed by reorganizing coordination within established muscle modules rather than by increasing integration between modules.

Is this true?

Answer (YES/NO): NO